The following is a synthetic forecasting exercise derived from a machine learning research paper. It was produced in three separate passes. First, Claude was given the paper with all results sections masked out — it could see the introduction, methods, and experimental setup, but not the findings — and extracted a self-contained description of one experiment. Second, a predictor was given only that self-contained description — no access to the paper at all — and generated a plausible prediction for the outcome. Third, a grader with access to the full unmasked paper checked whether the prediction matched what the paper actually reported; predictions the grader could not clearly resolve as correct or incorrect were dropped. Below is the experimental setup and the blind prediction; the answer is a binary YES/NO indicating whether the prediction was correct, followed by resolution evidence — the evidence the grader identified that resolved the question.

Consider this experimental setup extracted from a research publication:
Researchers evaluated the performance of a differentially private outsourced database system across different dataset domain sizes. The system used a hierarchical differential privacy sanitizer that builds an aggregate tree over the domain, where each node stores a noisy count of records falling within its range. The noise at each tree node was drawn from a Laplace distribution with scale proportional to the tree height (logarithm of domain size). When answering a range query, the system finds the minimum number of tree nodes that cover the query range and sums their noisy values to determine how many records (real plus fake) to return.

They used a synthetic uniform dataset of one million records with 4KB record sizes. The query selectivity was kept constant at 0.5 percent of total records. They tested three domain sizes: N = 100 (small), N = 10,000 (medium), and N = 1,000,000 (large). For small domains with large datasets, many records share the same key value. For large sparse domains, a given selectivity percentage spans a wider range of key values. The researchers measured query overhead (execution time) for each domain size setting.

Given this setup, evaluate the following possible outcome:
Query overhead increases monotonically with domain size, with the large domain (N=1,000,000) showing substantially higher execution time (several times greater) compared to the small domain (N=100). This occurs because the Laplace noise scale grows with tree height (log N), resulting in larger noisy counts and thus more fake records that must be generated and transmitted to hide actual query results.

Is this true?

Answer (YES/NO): NO